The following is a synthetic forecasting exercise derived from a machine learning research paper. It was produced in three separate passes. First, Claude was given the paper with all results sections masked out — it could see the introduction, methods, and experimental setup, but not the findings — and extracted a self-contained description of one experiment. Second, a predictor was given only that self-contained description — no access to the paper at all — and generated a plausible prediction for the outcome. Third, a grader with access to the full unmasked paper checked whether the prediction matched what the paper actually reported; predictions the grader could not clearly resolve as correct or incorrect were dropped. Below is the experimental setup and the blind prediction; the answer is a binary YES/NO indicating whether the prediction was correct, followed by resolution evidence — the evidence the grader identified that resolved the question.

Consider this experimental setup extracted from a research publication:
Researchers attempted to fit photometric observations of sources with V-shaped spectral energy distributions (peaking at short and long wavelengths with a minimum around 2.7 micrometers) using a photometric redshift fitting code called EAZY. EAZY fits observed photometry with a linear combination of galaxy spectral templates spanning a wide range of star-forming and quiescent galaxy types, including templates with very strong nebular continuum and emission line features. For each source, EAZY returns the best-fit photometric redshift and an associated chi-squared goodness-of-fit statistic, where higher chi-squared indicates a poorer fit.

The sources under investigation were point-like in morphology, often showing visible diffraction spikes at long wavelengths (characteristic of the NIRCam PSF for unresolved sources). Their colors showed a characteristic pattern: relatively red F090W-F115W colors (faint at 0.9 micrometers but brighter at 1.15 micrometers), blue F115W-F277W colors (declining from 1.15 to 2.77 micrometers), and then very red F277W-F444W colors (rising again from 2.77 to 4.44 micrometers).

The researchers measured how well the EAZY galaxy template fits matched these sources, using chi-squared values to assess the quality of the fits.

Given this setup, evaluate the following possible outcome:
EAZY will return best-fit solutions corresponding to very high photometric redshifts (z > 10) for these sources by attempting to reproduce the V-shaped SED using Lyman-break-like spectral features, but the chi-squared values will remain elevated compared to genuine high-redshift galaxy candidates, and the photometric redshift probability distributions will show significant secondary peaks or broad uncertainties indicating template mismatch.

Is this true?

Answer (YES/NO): YES